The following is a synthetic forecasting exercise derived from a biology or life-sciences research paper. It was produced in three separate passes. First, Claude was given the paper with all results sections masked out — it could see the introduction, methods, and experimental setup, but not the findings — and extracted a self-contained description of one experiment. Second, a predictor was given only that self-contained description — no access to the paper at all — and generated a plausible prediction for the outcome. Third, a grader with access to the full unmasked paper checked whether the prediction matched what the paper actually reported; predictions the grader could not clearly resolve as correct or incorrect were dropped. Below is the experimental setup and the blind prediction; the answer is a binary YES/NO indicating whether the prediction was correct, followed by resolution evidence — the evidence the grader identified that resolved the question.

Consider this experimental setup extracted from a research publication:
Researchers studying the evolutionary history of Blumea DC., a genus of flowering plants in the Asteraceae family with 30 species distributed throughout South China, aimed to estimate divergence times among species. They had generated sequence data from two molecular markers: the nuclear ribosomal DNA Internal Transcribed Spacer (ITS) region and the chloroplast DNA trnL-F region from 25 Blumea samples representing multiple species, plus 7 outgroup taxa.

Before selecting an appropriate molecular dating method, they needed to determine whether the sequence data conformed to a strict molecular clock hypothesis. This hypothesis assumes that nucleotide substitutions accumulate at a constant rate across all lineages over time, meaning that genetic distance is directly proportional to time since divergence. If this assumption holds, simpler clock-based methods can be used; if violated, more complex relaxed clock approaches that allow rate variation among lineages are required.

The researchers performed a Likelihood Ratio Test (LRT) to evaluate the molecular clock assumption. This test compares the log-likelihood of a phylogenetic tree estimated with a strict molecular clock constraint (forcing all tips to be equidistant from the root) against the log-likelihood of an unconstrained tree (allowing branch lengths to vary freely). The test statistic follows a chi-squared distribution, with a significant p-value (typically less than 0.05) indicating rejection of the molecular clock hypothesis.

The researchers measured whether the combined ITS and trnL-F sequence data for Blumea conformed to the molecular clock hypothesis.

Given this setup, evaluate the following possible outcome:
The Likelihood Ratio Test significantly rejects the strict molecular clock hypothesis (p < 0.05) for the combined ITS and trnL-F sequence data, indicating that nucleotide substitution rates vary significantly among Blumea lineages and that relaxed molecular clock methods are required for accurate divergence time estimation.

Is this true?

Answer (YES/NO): YES